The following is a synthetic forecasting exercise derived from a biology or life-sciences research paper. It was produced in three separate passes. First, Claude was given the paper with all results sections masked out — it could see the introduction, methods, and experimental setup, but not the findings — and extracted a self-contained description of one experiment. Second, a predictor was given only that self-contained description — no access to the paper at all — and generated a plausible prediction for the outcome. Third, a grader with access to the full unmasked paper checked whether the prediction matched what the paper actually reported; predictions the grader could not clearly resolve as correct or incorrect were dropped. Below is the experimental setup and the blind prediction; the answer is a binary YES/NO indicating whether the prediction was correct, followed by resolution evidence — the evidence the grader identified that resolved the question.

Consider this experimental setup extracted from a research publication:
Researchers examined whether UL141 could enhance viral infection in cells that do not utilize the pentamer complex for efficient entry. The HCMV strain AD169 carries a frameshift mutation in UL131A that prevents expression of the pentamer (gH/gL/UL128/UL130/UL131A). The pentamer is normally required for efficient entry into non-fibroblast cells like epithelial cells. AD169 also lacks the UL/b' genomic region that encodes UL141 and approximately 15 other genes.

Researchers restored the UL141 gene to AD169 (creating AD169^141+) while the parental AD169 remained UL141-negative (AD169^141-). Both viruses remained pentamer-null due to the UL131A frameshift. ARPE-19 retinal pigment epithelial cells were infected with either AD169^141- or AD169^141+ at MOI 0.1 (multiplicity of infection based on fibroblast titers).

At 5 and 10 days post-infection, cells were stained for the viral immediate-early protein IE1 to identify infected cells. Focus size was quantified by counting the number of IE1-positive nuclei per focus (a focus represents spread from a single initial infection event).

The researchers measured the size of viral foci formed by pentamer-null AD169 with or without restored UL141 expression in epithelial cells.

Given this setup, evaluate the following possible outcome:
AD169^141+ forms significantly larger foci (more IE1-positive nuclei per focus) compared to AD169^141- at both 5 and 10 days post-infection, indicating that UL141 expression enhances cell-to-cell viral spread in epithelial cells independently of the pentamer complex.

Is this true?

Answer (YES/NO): YES